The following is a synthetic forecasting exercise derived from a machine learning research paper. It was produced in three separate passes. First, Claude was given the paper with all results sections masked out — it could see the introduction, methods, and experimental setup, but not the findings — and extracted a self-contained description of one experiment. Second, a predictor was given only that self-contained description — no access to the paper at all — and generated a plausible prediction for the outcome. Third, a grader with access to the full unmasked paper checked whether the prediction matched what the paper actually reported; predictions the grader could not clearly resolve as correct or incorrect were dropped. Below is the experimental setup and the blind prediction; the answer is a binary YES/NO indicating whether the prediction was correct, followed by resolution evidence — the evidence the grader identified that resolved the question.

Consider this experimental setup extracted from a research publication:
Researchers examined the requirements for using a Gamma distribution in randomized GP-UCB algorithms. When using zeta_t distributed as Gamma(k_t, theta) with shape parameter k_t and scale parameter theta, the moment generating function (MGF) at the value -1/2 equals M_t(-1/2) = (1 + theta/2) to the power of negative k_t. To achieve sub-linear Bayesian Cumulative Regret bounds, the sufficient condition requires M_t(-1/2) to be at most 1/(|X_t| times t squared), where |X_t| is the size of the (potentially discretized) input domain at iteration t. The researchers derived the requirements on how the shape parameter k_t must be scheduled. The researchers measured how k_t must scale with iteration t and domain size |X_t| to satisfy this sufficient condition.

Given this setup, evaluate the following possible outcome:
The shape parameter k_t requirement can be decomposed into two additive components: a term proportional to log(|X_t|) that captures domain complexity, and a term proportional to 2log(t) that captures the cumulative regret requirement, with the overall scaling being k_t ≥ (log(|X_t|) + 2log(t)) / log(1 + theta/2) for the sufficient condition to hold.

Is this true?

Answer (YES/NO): YES